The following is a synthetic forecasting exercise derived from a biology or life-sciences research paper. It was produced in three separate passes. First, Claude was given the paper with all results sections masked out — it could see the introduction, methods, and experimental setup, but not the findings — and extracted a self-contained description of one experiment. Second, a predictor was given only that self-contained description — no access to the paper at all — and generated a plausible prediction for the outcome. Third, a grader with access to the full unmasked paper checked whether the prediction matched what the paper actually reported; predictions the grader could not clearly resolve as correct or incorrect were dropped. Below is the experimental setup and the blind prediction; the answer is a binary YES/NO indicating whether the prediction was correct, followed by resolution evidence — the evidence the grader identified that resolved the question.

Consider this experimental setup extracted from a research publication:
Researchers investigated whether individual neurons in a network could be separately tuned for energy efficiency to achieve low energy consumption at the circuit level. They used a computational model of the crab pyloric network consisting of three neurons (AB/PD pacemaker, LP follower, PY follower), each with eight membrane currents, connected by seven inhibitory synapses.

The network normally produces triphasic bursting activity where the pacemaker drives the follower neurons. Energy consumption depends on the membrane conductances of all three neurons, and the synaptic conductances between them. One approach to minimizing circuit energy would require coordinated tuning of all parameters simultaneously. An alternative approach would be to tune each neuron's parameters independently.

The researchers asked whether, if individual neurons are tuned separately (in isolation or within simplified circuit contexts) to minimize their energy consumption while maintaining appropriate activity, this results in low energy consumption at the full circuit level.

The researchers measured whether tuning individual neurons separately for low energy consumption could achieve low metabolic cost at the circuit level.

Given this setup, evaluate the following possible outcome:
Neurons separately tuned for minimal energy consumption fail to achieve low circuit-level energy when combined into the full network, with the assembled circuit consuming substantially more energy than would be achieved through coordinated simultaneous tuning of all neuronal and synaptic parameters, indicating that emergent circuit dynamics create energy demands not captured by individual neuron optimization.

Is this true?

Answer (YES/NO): NO